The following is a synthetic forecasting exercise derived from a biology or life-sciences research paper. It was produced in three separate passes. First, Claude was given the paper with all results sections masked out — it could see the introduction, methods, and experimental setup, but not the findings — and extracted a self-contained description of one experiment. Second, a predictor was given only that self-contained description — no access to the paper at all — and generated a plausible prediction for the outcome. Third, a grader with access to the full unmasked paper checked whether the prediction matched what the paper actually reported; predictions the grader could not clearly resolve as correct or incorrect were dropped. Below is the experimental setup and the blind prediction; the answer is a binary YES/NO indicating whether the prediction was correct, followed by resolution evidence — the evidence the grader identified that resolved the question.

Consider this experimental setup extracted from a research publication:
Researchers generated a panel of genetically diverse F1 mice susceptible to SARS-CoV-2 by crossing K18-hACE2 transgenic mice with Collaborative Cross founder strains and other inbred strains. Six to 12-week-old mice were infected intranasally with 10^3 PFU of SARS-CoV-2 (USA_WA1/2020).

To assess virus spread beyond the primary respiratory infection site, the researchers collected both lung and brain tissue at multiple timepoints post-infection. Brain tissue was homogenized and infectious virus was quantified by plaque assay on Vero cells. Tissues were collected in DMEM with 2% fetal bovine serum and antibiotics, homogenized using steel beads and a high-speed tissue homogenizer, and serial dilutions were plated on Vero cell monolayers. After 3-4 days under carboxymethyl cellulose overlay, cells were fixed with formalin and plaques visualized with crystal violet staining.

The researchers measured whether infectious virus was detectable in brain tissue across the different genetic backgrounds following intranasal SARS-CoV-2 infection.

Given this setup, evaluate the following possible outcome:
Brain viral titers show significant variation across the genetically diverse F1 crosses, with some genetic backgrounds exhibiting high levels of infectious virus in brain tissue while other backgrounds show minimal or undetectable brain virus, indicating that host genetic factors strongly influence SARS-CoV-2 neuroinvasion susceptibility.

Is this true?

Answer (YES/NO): YES